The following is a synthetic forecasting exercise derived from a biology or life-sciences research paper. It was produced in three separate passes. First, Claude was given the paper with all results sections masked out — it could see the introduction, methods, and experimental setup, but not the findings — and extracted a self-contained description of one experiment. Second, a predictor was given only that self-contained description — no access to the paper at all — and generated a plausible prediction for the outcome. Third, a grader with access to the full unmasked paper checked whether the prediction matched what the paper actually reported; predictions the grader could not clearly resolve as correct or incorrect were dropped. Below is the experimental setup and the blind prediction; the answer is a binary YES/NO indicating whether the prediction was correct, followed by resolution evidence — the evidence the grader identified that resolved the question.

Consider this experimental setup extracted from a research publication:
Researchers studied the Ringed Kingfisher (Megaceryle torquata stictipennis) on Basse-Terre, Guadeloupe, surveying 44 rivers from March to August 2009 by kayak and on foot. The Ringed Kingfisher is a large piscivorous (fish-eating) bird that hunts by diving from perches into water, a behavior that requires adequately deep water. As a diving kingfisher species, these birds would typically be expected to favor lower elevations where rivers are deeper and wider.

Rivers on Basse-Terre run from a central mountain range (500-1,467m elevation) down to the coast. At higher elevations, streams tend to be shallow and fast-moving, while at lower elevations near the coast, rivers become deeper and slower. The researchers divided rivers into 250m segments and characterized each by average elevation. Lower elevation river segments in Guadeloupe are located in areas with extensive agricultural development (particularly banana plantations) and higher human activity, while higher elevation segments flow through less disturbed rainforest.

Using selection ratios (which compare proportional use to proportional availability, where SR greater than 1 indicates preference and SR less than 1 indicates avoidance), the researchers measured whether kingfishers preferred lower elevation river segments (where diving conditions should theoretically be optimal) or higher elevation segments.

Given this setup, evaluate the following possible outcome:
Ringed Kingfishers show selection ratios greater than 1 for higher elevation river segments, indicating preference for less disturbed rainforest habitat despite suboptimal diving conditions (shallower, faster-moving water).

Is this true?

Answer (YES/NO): NO